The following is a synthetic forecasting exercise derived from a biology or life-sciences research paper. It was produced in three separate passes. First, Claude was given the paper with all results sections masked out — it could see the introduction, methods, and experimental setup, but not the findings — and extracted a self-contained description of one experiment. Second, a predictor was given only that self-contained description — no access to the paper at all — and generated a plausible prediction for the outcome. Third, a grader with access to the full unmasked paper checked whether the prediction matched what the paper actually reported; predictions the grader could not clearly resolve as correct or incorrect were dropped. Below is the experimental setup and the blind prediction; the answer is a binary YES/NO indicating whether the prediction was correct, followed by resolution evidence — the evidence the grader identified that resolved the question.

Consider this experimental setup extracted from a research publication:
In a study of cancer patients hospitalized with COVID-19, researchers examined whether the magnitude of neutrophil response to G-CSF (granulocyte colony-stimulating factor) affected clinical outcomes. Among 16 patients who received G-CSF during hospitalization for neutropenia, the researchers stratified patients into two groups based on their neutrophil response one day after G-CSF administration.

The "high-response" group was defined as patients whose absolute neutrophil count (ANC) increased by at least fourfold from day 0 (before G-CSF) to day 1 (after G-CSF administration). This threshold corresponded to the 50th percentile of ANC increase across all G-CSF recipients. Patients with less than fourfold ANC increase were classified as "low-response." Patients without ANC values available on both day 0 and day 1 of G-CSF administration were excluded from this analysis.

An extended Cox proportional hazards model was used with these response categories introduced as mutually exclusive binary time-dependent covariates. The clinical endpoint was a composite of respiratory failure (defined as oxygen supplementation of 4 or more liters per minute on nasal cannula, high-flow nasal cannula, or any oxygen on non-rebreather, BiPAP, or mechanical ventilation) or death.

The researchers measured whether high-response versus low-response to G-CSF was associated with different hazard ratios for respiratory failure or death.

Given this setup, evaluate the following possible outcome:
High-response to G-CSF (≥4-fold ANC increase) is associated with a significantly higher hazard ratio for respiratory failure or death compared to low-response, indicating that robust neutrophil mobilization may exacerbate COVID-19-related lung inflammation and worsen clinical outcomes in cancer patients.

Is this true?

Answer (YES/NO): YES